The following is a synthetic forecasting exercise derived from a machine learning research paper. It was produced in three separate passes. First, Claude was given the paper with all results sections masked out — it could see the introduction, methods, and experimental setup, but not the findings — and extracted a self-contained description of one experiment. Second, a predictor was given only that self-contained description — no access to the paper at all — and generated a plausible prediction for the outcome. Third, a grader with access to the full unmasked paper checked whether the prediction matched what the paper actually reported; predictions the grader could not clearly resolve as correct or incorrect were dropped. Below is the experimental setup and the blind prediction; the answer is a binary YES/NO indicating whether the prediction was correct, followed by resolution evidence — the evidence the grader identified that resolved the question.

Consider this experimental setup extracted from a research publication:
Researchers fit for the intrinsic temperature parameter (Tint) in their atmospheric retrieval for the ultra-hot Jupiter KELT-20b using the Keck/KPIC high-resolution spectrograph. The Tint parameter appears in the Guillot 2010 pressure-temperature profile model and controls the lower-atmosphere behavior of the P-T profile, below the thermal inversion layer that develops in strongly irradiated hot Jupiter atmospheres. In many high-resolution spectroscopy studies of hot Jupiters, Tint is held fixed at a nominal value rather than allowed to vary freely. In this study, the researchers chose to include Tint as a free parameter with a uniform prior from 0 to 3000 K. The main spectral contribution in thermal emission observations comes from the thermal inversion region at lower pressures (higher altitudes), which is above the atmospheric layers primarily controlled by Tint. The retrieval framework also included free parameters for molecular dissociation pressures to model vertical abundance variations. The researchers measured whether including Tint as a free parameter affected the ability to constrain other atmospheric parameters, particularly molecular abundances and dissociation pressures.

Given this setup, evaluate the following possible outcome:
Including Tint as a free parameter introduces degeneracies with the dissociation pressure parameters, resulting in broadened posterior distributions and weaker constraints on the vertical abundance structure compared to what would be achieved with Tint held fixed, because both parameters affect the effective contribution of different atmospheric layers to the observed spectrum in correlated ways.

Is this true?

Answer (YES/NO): NO